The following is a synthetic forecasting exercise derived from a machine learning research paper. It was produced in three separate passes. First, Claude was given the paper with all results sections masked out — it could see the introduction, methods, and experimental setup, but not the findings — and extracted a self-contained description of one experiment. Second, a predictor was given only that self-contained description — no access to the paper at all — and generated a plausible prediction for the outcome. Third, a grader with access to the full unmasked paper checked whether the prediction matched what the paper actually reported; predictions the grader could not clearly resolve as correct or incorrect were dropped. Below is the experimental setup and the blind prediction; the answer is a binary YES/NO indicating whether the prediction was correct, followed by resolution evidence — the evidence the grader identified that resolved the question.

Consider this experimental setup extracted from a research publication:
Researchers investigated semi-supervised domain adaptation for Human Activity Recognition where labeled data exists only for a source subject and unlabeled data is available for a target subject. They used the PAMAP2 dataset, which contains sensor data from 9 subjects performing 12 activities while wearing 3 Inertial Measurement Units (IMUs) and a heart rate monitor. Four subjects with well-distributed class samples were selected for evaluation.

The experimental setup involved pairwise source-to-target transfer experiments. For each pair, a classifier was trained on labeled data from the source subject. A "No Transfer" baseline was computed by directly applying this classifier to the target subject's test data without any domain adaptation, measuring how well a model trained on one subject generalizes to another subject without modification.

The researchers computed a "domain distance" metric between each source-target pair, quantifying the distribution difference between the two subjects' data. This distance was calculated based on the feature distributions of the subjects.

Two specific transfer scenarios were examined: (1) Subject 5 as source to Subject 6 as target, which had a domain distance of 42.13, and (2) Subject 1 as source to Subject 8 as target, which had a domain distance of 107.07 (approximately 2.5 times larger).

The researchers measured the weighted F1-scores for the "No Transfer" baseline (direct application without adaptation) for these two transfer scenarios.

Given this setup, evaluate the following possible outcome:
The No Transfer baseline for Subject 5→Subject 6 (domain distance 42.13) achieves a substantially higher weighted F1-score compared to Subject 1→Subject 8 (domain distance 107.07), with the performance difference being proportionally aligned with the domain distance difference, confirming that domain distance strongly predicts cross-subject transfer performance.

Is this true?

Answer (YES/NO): NO